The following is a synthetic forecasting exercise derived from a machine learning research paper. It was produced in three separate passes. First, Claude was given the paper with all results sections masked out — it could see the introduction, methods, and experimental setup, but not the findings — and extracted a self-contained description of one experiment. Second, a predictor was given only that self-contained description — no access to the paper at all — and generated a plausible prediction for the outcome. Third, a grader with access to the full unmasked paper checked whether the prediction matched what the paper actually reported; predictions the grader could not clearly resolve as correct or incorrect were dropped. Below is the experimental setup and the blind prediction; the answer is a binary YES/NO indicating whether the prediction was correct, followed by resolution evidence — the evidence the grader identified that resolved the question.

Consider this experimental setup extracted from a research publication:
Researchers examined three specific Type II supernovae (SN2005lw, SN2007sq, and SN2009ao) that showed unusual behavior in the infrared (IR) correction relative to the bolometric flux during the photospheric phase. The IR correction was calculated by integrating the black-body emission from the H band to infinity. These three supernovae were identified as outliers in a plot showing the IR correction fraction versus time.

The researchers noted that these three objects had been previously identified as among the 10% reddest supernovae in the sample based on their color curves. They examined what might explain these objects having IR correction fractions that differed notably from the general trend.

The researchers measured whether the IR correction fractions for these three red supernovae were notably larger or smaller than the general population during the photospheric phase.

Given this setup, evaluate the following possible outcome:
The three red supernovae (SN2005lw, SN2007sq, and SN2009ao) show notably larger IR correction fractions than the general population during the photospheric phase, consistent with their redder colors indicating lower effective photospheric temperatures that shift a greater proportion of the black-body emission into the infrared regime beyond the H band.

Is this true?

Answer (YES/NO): NO